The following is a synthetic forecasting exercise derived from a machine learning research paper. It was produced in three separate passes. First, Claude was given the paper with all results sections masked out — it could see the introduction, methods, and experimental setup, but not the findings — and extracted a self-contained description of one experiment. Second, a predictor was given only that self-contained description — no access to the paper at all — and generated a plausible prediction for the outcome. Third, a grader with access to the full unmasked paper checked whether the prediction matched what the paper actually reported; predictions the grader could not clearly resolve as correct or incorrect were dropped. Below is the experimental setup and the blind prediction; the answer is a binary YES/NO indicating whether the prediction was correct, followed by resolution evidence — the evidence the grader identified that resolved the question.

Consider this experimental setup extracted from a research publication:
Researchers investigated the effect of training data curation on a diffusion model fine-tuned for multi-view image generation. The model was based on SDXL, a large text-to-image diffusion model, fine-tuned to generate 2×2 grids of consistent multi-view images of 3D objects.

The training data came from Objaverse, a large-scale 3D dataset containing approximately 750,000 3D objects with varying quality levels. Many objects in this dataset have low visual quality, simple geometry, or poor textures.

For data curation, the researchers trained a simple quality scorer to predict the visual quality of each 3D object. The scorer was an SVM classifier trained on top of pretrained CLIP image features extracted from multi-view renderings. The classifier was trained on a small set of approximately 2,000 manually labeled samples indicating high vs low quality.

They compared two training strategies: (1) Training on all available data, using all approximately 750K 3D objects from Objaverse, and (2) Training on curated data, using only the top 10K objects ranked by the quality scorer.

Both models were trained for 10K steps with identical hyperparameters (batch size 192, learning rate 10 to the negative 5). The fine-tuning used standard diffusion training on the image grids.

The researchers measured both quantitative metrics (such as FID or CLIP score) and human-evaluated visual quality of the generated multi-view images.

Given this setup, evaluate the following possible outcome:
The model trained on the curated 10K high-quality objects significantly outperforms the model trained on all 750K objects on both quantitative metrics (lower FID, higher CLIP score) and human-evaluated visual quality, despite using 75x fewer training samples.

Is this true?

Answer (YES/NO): NO